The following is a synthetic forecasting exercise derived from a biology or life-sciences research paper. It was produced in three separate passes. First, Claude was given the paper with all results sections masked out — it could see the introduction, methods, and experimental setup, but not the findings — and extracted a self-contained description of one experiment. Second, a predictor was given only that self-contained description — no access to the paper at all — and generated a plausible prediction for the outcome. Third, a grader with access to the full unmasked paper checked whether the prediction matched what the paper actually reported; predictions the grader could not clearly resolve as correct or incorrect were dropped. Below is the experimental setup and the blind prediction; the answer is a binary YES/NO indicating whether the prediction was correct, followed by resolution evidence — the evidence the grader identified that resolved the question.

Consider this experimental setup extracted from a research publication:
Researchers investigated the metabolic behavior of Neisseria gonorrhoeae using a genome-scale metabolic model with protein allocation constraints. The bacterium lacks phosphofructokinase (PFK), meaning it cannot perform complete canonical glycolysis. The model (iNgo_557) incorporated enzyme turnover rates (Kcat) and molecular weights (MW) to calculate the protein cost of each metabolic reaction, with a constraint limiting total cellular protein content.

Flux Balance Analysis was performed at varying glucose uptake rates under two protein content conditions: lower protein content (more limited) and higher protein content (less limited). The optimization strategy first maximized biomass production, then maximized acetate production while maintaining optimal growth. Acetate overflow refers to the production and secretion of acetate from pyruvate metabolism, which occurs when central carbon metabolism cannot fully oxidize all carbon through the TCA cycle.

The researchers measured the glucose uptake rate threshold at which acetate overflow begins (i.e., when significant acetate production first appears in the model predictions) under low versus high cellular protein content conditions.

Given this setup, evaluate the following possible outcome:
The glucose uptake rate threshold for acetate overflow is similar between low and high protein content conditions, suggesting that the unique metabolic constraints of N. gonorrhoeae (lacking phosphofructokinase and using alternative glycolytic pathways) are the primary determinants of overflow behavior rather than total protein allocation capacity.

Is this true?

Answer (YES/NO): NO